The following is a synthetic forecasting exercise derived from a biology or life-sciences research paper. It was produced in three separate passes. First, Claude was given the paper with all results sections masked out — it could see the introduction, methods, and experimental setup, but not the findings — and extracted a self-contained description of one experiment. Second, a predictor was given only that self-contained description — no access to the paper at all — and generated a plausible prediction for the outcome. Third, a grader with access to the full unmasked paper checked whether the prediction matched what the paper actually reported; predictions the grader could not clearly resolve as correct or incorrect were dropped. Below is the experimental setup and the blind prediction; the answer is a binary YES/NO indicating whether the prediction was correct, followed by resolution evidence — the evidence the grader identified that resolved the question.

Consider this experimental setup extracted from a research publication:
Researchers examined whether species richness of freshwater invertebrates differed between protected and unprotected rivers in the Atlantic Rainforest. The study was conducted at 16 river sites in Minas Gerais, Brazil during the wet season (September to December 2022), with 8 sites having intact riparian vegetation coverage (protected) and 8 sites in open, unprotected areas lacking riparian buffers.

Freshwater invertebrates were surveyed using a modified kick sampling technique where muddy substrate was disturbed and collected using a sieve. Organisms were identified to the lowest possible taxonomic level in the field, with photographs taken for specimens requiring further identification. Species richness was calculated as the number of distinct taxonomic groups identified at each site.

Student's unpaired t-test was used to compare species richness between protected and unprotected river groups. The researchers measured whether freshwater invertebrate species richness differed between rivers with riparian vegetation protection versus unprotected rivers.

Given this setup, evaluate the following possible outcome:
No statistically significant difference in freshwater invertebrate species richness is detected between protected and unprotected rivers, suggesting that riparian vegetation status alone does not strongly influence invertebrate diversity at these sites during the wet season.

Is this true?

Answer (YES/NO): YES